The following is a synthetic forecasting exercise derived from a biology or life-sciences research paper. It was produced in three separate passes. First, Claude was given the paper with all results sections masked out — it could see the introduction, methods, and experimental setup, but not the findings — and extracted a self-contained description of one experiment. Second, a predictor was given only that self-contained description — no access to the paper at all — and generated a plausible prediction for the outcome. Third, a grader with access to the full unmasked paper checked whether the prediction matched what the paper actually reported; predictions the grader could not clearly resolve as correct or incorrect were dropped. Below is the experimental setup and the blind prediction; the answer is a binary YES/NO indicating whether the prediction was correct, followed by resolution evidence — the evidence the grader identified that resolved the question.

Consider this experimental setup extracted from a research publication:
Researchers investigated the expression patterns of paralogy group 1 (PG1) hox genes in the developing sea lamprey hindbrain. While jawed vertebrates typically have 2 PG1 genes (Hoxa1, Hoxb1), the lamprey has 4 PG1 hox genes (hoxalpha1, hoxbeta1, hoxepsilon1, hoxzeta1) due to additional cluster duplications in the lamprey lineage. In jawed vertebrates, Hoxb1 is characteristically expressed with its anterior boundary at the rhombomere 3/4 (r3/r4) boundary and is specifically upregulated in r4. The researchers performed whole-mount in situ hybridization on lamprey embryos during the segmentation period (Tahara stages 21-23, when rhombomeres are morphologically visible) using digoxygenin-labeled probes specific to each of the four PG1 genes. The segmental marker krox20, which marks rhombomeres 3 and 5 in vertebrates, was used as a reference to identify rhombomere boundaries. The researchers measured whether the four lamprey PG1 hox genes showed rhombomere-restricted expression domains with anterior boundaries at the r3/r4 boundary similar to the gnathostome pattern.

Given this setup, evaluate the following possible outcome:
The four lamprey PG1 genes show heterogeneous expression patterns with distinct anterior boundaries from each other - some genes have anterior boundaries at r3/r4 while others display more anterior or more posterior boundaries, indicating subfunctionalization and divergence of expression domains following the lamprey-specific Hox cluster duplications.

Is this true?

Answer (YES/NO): NO